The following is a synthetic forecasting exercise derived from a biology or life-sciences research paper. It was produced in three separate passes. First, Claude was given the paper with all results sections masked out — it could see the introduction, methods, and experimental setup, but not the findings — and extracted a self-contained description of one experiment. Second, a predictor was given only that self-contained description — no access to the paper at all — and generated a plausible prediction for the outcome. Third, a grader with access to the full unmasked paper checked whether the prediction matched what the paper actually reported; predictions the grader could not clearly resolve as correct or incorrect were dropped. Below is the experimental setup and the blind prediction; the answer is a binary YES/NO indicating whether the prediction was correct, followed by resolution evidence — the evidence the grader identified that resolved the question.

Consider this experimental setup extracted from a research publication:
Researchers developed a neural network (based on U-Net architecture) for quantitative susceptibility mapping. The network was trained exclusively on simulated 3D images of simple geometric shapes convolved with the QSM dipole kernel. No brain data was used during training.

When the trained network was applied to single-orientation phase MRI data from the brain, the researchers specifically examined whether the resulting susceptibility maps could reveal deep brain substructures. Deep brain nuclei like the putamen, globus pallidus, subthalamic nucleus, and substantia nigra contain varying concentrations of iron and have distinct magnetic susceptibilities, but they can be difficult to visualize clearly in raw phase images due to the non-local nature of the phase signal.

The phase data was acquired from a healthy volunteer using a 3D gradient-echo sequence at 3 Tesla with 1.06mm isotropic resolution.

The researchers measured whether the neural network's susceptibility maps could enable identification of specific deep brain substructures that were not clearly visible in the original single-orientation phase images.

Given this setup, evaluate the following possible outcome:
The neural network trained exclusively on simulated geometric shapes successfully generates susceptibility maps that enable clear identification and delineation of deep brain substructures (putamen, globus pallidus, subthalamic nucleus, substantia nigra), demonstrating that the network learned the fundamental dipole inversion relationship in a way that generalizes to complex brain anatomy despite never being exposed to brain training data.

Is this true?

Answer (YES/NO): YES